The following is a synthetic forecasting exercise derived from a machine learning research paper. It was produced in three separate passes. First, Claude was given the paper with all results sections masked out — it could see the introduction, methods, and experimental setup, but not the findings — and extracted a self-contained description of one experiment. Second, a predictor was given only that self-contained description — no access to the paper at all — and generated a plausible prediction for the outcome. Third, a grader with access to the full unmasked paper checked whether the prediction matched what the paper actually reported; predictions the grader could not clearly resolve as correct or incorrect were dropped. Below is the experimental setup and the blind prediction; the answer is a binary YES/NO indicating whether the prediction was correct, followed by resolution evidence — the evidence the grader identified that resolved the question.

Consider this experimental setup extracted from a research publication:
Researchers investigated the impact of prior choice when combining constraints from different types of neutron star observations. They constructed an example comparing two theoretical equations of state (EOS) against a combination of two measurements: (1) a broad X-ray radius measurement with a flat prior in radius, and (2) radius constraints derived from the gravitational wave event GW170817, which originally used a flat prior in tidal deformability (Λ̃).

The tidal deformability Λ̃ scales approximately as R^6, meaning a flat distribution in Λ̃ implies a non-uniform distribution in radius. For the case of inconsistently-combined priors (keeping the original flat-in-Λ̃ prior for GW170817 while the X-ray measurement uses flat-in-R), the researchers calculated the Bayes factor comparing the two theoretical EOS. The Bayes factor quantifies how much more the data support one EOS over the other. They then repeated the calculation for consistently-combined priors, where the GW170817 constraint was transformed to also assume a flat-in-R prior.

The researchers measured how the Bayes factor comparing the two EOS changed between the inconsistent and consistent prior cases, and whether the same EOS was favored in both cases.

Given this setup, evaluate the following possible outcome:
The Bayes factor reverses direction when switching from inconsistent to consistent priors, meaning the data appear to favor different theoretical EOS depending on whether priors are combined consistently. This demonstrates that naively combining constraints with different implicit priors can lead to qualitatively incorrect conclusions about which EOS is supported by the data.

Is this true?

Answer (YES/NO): YES